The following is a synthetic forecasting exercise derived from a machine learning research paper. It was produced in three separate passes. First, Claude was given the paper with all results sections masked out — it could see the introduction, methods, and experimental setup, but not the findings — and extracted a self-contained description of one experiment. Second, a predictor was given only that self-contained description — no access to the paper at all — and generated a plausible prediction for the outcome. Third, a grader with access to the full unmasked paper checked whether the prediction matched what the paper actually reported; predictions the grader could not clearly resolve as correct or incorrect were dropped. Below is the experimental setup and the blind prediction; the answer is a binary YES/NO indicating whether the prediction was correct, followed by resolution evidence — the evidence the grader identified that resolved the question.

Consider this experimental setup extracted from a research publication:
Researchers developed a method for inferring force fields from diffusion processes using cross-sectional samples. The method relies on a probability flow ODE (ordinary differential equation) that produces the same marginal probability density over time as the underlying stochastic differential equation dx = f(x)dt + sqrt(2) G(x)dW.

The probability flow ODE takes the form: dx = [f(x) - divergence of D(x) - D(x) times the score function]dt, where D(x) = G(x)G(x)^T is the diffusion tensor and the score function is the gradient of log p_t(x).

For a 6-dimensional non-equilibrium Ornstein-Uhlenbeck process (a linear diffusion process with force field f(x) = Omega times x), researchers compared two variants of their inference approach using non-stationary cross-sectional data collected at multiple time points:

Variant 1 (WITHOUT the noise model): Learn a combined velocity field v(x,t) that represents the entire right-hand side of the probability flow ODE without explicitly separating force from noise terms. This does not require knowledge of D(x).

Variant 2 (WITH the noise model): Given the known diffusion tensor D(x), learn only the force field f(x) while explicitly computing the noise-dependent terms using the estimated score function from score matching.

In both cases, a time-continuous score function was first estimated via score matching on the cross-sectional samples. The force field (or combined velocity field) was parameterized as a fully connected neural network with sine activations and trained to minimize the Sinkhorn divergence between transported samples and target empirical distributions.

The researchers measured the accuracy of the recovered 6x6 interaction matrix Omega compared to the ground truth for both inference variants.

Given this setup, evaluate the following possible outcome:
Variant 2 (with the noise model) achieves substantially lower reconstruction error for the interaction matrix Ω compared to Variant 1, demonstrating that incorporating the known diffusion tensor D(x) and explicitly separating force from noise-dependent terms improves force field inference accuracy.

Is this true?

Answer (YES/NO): YES